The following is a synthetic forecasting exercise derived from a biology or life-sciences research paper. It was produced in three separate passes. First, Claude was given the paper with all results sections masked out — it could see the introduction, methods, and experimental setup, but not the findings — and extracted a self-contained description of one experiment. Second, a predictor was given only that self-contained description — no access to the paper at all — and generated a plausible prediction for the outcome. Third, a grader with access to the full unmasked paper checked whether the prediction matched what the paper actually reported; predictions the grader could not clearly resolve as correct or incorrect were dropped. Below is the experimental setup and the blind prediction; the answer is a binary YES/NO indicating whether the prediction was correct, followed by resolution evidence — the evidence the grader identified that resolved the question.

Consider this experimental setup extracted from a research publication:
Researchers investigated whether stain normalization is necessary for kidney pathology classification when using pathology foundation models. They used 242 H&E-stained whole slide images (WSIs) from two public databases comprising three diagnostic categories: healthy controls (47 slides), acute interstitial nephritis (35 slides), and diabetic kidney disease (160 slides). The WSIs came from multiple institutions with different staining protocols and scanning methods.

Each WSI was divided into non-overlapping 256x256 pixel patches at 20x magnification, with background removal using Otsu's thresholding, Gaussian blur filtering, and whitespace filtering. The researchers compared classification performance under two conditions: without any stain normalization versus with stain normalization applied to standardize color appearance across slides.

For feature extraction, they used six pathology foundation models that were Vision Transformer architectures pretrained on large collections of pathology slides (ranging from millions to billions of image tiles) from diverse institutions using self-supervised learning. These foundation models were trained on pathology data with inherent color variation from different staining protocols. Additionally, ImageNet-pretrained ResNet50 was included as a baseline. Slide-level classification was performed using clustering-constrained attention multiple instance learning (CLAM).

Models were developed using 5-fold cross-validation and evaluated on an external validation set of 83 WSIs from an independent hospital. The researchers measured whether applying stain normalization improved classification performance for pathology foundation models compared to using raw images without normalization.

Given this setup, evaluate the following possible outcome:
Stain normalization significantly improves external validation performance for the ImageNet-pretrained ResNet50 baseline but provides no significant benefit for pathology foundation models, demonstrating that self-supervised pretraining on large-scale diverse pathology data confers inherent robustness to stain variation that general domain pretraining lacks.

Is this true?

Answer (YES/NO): NO